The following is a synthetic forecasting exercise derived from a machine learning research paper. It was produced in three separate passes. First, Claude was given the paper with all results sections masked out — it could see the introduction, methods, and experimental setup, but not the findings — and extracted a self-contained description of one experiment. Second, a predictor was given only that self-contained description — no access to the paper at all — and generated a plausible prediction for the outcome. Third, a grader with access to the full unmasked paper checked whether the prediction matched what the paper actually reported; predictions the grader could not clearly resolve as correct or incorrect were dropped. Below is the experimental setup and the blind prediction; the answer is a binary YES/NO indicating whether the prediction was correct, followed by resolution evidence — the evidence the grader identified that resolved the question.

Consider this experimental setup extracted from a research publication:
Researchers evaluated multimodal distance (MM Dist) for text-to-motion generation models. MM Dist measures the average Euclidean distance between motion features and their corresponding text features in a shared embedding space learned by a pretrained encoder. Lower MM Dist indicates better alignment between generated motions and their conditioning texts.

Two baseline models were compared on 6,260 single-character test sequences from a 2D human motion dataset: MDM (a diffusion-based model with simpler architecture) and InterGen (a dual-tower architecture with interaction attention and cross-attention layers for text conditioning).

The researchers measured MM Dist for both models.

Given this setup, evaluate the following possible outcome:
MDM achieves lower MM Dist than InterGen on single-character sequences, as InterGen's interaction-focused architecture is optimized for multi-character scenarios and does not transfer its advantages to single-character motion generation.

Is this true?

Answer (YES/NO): NO